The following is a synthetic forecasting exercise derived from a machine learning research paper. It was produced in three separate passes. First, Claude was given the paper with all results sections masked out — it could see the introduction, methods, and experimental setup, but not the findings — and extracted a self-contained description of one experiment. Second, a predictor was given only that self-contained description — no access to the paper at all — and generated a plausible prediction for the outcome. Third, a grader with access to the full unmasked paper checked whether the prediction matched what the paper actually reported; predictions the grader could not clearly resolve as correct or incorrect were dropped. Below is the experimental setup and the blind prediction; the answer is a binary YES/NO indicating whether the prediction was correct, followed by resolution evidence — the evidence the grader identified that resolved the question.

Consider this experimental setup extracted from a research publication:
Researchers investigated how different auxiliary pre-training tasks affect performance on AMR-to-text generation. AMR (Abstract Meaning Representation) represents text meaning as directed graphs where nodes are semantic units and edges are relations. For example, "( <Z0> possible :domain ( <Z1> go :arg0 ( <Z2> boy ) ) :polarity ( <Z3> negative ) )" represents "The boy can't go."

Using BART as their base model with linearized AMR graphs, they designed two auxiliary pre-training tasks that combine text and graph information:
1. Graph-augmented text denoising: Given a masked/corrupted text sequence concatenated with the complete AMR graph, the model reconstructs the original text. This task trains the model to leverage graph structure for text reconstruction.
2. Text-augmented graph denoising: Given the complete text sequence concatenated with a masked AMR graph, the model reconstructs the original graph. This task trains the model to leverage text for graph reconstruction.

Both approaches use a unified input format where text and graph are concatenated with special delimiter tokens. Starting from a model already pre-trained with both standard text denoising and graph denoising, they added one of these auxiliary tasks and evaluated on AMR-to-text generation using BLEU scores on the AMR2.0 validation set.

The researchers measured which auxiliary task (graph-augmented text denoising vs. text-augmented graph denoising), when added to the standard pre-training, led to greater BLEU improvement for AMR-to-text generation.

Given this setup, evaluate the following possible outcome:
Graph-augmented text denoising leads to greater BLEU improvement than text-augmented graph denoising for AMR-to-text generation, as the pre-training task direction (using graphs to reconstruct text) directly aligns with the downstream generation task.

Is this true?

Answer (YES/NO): YES